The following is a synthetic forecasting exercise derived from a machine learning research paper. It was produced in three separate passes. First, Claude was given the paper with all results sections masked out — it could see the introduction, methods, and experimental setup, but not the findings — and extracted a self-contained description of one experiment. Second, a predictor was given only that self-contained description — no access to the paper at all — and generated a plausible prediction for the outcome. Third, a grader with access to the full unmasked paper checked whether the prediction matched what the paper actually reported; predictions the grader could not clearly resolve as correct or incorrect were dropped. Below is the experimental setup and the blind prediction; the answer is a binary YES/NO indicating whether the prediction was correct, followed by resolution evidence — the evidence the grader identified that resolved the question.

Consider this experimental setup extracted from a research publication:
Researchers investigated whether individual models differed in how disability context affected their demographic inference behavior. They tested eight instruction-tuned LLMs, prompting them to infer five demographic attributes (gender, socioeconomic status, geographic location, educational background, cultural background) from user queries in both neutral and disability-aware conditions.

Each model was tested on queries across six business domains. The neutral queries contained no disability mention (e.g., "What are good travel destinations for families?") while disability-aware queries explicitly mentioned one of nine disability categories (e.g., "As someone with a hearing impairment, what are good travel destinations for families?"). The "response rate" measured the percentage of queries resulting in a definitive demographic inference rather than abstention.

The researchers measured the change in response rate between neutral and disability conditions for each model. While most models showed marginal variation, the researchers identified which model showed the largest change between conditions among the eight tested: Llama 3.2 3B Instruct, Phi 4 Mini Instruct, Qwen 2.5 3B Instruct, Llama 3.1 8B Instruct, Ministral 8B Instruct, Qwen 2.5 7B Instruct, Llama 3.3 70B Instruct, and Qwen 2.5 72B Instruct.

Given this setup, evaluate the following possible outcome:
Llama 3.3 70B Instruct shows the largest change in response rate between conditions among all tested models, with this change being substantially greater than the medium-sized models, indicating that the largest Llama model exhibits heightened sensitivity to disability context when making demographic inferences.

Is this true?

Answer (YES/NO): YES